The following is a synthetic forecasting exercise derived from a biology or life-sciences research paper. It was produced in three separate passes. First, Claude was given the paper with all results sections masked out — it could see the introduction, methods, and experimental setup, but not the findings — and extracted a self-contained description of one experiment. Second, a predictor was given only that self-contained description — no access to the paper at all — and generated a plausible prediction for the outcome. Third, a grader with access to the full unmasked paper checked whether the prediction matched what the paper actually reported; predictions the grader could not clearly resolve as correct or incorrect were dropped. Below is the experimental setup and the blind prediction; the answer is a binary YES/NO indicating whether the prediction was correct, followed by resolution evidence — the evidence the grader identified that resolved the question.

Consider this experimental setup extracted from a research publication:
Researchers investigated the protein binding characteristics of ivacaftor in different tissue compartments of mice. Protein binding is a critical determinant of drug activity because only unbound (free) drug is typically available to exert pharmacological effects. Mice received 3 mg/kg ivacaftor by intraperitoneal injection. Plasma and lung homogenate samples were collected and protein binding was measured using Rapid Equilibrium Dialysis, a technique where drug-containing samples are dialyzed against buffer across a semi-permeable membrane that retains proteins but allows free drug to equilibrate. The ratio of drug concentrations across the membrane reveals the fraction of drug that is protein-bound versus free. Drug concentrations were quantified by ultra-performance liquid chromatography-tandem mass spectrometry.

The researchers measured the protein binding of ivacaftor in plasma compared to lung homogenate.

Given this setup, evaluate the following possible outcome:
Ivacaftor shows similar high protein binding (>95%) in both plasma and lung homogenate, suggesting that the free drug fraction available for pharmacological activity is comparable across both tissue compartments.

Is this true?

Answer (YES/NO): NO